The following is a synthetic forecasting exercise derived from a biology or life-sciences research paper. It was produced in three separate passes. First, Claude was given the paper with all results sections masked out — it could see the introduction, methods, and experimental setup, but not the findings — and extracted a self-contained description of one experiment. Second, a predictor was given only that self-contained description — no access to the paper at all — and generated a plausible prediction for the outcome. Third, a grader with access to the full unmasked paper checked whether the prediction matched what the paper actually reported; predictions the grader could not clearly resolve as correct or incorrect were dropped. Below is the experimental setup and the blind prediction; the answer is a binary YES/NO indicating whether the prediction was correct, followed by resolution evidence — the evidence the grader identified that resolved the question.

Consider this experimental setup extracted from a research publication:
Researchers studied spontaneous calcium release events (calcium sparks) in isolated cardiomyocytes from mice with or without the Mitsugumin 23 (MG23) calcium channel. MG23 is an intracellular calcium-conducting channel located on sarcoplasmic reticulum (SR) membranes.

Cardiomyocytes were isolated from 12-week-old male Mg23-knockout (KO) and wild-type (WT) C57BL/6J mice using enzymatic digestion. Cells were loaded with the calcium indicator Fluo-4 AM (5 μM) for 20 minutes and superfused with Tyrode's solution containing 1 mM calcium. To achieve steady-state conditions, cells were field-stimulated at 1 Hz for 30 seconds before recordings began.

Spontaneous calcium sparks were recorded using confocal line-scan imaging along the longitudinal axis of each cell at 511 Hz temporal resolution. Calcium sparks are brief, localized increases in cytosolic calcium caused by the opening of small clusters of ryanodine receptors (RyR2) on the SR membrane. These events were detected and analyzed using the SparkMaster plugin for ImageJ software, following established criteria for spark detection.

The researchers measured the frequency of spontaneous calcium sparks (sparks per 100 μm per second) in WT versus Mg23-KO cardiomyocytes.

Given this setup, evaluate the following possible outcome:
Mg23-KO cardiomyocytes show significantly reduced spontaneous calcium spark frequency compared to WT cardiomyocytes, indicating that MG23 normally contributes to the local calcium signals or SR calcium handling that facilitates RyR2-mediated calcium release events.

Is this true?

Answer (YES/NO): NO